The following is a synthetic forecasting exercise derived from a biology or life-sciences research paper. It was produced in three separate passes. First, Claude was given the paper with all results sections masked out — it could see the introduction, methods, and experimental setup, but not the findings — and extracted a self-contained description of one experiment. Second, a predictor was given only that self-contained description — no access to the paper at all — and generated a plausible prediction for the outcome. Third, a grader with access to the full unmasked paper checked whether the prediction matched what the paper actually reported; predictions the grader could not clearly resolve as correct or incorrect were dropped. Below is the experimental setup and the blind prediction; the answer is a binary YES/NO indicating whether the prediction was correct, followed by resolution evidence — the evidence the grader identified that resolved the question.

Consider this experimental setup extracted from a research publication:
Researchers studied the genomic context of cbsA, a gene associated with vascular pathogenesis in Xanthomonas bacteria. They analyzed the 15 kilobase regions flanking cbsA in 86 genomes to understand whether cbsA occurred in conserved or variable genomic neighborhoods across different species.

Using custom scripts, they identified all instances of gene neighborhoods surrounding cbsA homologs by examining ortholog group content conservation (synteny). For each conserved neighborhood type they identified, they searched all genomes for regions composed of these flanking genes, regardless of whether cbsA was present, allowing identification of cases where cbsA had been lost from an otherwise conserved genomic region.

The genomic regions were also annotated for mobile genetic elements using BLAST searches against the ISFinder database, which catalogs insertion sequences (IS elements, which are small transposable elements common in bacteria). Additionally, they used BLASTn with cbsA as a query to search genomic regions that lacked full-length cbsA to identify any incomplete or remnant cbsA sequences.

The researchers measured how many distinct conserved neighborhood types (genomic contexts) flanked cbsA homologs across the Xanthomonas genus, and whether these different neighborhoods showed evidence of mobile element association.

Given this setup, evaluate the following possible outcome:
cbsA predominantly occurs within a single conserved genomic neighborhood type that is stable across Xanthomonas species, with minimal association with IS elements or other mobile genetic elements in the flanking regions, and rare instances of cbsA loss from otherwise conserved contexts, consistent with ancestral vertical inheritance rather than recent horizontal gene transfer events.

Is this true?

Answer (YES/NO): NO